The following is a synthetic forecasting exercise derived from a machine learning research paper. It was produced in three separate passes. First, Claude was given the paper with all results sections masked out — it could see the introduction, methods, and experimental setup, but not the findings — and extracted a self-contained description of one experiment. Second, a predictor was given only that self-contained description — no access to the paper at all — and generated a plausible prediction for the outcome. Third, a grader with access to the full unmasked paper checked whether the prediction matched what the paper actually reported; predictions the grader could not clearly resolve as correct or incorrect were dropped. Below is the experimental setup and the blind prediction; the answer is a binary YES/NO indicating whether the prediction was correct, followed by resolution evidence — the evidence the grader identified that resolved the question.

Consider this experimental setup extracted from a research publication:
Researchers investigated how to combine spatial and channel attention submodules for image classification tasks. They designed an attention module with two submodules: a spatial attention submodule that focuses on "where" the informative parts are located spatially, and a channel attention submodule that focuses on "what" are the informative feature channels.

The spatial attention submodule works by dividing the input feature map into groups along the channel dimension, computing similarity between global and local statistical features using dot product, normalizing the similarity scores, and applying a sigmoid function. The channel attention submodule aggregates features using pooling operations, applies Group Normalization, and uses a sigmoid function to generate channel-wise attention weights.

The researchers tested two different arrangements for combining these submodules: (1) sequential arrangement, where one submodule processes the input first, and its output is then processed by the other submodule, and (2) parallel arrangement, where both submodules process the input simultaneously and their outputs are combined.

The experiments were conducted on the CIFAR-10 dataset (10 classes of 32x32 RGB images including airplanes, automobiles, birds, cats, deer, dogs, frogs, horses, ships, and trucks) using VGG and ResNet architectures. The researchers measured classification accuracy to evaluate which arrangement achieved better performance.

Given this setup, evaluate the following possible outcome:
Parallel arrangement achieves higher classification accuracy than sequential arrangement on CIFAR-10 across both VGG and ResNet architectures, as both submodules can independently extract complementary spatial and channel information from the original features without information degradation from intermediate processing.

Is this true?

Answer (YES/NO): NO